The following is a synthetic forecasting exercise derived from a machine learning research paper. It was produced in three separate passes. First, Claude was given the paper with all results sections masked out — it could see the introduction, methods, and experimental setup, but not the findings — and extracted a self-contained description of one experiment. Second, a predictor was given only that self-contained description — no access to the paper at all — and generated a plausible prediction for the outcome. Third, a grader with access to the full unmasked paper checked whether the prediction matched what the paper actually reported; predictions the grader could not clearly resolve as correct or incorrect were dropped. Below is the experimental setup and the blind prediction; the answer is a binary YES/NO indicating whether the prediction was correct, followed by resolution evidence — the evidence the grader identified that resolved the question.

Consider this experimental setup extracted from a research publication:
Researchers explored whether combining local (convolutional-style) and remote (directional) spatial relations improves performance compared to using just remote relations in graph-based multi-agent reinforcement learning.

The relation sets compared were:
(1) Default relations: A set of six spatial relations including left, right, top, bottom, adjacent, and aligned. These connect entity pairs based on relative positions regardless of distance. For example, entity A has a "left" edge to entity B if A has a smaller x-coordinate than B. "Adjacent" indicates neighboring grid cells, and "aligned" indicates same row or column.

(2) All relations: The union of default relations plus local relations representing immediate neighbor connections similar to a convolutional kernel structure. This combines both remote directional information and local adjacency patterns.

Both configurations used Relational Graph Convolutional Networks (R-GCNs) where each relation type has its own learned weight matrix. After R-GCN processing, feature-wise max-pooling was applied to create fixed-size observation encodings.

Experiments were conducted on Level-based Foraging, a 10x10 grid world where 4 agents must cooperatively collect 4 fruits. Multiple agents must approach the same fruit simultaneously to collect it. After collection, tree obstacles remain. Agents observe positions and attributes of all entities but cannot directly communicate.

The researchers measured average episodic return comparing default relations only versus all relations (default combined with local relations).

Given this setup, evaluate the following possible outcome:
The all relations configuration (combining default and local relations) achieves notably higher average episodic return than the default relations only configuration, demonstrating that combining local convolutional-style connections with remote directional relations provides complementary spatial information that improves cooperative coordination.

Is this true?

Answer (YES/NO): NO